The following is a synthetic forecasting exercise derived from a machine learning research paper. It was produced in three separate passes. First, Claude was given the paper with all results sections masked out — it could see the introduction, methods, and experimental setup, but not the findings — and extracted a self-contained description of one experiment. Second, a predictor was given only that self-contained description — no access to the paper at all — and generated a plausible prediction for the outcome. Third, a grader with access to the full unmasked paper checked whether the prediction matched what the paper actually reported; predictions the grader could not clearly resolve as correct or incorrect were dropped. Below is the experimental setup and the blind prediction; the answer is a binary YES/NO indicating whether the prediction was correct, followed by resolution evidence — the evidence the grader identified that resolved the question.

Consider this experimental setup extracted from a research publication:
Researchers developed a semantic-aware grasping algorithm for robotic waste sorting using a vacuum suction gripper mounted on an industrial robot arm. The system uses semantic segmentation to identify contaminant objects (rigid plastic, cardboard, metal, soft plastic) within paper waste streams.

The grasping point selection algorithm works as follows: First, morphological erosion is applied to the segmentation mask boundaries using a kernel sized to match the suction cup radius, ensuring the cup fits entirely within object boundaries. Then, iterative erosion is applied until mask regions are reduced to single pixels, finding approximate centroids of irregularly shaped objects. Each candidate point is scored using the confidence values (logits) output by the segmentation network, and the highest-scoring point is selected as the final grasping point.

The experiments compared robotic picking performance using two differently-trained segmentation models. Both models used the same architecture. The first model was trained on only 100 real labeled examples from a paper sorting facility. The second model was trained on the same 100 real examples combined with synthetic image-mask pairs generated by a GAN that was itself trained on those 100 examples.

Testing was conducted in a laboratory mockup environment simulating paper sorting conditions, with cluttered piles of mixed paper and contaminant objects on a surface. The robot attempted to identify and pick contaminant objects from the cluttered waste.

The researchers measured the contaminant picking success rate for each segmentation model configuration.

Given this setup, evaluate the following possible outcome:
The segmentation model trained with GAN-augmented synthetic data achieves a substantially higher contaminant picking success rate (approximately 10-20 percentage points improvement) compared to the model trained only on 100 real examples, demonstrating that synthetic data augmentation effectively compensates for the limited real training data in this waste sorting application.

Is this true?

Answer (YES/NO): NO